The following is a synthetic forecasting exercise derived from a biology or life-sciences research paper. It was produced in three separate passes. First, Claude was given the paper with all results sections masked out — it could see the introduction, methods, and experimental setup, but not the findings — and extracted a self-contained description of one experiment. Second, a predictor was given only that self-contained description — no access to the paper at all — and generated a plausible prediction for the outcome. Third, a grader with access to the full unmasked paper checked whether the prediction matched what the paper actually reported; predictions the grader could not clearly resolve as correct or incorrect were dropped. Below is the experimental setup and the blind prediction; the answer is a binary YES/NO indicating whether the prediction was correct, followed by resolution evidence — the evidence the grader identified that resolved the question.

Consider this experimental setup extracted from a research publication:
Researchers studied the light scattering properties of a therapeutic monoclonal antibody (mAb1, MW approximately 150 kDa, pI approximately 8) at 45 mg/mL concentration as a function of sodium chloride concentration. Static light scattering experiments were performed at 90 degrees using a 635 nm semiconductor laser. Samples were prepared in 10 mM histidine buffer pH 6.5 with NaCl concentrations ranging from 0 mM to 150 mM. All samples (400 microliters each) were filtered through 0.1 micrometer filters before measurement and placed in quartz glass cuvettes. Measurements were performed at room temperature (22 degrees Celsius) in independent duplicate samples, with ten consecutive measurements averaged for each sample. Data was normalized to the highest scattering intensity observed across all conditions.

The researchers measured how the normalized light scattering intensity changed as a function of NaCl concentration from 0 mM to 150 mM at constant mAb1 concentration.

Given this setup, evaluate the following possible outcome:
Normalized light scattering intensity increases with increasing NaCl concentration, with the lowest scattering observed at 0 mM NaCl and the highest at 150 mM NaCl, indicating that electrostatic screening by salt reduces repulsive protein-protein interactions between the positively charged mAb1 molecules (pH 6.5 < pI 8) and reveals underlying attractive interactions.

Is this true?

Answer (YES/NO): NO